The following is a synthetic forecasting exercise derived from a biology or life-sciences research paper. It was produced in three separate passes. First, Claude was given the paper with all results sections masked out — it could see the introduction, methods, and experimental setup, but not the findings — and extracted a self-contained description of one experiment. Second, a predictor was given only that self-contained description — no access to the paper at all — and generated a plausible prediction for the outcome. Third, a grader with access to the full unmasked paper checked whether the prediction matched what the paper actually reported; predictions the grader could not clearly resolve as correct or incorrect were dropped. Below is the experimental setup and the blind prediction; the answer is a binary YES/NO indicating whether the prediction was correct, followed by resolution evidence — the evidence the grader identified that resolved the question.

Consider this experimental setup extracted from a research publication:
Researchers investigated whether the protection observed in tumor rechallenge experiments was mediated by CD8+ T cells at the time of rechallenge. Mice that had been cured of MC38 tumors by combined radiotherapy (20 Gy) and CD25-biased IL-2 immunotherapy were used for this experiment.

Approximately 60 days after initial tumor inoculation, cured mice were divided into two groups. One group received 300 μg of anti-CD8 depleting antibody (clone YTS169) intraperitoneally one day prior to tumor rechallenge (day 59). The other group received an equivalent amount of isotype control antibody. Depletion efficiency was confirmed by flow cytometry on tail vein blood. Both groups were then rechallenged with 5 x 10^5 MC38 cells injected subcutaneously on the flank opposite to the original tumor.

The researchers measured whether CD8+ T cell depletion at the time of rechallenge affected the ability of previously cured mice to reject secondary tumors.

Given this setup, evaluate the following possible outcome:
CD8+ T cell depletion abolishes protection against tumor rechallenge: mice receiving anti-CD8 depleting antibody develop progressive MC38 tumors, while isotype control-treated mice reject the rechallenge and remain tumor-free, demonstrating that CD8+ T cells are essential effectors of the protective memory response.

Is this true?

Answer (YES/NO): YES